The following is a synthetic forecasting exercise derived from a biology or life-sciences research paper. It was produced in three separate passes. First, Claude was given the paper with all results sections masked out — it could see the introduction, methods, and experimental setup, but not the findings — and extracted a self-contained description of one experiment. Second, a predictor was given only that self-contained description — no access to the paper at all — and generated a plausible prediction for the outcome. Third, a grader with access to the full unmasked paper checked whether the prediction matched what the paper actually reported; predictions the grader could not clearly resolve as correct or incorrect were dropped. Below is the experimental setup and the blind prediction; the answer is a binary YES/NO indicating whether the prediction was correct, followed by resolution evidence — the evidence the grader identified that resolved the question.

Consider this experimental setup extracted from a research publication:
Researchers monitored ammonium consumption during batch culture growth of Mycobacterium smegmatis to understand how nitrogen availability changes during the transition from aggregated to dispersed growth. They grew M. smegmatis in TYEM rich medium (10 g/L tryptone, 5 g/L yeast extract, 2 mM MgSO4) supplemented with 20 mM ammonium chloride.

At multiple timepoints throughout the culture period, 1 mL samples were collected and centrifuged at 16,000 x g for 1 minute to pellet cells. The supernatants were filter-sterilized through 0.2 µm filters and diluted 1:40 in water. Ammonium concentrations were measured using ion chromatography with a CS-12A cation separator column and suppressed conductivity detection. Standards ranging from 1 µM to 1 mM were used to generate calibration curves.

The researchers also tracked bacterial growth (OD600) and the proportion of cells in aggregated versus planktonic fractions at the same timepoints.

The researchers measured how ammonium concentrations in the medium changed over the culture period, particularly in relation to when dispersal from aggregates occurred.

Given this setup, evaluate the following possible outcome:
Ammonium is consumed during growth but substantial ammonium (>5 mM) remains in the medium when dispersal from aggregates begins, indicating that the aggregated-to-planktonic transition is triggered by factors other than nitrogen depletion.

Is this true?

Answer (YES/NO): NO